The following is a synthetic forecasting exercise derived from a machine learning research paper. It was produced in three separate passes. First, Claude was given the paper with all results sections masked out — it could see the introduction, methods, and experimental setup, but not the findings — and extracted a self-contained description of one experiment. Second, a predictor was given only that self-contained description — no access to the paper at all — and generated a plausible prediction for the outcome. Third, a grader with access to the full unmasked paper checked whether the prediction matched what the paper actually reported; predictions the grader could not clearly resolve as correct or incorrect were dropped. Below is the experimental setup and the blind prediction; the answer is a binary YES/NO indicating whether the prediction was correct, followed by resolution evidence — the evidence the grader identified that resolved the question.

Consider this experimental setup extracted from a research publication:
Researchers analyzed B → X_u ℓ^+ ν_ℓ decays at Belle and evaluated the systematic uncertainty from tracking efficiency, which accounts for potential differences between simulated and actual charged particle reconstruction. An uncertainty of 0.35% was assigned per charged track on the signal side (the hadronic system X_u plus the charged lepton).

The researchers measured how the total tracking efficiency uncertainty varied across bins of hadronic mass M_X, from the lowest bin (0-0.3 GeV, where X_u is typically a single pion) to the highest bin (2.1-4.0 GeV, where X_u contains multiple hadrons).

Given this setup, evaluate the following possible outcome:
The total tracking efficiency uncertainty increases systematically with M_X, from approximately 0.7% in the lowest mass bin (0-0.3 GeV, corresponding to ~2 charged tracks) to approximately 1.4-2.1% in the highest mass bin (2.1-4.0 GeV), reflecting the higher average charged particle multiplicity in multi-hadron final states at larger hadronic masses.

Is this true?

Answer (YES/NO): NO